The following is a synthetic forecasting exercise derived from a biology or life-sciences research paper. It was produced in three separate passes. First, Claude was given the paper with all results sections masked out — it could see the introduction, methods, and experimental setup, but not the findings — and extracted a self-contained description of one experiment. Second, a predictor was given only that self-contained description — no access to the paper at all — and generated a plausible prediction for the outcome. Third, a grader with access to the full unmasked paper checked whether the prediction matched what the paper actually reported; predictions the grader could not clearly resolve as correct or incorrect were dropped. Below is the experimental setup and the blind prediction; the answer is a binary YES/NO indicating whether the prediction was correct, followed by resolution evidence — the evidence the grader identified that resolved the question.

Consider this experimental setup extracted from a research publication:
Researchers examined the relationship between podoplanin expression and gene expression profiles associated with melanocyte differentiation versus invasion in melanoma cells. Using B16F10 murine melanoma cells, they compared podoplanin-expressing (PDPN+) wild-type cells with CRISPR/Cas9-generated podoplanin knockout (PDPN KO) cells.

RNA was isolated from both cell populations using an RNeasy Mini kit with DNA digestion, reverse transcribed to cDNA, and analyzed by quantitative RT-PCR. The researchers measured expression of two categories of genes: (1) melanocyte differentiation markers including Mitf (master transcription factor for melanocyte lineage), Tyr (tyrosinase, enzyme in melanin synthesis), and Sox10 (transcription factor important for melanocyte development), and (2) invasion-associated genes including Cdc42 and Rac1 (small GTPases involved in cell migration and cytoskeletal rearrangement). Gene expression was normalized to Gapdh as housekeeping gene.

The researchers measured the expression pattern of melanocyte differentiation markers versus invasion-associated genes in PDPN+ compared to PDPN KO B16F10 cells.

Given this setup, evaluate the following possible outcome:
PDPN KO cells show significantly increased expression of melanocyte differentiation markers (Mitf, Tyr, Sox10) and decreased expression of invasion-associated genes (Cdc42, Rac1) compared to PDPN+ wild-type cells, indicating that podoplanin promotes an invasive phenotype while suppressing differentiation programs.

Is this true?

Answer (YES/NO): NO